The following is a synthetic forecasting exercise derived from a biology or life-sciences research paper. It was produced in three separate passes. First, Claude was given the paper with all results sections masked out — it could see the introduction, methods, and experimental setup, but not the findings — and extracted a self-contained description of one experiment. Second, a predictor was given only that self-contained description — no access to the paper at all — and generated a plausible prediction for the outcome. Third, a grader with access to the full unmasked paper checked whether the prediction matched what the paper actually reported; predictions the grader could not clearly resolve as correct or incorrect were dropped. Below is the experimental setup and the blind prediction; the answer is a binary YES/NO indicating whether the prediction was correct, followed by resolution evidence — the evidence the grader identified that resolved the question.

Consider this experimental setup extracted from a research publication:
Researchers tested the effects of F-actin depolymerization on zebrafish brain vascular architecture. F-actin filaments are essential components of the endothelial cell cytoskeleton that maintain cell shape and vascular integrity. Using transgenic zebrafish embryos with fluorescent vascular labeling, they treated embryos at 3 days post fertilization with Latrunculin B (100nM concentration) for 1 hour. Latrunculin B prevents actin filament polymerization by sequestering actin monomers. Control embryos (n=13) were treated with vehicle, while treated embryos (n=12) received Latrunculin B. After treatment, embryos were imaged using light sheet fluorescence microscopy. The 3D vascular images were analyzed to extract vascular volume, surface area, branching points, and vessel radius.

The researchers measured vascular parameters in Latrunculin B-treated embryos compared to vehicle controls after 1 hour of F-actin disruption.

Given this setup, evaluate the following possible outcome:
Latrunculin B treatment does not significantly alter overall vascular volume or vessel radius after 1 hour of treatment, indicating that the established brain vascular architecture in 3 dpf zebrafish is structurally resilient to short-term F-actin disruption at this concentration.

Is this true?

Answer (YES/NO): NO